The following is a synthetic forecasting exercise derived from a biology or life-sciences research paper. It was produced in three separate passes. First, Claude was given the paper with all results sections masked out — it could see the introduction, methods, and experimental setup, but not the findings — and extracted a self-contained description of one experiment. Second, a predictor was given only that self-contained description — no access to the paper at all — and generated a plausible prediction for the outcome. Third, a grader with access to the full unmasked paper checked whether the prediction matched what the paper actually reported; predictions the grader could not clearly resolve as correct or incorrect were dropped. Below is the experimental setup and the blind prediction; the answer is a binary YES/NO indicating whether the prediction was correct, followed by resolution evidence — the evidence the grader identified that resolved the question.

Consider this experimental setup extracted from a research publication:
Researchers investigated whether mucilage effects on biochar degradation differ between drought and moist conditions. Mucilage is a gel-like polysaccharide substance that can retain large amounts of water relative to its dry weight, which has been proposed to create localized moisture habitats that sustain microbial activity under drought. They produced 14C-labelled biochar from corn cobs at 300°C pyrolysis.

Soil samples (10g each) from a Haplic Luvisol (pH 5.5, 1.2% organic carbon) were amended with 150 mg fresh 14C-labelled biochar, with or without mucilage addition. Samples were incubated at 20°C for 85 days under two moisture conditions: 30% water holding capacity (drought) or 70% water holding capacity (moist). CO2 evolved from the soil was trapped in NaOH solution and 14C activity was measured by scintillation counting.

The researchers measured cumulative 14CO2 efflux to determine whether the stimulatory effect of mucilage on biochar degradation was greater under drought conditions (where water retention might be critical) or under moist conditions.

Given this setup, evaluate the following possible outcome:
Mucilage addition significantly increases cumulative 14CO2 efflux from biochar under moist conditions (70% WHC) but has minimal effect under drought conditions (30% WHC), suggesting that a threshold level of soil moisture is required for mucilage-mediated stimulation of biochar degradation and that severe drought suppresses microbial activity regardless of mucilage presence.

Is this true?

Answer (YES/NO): NO